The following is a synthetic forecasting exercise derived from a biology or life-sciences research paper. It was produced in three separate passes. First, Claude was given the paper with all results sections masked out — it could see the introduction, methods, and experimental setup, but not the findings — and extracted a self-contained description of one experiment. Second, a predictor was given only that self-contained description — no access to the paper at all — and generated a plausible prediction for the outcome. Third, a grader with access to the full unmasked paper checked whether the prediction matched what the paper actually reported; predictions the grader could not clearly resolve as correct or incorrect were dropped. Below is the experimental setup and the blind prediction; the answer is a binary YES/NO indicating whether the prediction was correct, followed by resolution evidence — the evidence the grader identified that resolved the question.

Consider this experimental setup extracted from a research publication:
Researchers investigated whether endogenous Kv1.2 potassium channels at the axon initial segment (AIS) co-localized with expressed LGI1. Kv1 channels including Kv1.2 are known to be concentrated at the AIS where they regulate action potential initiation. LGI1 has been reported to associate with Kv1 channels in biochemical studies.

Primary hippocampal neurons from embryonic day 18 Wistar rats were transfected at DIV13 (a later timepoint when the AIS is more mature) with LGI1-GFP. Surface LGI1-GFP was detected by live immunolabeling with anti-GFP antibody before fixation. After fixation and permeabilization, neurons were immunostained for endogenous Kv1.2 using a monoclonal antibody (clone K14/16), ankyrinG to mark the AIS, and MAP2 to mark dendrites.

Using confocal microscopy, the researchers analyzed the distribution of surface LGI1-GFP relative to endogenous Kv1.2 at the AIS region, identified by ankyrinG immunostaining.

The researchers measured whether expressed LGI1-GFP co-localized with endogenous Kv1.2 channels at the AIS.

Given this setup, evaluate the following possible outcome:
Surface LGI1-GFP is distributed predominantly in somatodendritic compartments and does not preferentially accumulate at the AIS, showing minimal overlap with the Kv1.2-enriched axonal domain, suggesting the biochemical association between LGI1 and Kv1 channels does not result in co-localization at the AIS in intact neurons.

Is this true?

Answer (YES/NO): NO